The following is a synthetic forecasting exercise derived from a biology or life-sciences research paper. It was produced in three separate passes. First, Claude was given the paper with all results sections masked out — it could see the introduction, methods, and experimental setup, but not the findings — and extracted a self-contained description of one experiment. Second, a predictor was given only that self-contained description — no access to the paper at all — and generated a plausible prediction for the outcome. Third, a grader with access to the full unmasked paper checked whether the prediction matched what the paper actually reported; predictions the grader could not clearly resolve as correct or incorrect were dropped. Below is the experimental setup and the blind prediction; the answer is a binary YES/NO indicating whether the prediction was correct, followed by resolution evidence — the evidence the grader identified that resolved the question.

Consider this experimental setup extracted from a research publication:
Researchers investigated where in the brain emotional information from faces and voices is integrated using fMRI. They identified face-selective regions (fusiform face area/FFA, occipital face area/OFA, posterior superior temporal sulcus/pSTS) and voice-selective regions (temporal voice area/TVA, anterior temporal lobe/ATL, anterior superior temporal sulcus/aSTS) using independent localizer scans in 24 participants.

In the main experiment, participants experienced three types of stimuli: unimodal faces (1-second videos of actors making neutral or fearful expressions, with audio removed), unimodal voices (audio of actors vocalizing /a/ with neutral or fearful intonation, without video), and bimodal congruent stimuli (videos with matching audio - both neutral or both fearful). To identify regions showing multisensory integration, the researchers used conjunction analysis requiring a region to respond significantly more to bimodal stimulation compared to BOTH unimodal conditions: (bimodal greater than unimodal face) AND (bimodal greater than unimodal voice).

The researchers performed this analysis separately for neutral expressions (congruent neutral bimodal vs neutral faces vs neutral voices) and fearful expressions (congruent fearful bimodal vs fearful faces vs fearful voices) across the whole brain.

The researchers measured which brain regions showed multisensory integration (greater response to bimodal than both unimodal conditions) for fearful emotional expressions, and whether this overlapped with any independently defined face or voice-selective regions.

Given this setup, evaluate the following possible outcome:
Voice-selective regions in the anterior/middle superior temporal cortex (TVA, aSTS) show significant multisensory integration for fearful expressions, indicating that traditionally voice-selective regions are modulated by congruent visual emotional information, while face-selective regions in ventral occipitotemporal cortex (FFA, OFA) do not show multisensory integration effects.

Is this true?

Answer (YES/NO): NO